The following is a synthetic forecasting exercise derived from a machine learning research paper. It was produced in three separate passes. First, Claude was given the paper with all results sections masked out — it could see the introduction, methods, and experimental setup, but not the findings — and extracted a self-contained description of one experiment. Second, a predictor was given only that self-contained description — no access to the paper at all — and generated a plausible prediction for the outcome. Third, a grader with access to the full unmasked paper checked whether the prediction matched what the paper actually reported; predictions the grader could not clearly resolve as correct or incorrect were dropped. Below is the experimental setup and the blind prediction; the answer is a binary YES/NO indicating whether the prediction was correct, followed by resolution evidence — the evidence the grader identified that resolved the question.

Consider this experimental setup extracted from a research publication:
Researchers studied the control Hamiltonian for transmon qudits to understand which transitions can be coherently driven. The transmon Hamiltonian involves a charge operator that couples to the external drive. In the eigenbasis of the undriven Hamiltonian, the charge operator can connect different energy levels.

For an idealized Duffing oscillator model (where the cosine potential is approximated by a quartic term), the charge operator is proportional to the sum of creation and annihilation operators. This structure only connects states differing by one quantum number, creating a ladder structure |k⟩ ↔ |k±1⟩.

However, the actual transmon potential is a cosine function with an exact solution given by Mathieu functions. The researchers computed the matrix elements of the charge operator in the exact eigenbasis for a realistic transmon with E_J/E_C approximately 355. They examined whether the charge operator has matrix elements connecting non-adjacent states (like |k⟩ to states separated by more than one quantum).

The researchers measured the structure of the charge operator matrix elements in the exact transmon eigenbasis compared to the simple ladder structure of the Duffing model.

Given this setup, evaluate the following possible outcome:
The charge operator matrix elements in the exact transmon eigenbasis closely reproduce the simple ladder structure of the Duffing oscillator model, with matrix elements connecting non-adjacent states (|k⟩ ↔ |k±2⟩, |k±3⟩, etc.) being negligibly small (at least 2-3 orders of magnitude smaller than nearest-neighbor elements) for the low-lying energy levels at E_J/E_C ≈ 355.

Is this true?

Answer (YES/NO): YES